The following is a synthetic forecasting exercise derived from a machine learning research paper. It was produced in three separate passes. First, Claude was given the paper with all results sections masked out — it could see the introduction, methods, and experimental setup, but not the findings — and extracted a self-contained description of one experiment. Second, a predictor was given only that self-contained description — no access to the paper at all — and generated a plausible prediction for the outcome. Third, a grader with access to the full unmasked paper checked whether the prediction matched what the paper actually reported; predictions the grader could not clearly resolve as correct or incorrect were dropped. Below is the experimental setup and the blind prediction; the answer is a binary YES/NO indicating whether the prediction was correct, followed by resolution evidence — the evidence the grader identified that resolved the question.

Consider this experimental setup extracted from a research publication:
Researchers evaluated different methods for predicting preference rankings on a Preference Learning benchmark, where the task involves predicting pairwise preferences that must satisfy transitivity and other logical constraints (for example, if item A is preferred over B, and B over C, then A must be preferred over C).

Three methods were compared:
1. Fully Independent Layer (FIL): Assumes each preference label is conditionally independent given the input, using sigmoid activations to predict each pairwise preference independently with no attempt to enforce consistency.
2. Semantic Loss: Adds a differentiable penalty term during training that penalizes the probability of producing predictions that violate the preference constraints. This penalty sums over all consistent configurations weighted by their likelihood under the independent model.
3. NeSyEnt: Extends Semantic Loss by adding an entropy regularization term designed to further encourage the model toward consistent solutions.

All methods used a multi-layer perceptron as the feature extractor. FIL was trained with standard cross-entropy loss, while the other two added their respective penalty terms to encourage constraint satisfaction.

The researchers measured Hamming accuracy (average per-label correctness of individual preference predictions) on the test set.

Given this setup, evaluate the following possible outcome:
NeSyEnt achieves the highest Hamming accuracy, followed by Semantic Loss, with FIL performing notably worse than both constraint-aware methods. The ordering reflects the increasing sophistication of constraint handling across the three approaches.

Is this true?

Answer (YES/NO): NO